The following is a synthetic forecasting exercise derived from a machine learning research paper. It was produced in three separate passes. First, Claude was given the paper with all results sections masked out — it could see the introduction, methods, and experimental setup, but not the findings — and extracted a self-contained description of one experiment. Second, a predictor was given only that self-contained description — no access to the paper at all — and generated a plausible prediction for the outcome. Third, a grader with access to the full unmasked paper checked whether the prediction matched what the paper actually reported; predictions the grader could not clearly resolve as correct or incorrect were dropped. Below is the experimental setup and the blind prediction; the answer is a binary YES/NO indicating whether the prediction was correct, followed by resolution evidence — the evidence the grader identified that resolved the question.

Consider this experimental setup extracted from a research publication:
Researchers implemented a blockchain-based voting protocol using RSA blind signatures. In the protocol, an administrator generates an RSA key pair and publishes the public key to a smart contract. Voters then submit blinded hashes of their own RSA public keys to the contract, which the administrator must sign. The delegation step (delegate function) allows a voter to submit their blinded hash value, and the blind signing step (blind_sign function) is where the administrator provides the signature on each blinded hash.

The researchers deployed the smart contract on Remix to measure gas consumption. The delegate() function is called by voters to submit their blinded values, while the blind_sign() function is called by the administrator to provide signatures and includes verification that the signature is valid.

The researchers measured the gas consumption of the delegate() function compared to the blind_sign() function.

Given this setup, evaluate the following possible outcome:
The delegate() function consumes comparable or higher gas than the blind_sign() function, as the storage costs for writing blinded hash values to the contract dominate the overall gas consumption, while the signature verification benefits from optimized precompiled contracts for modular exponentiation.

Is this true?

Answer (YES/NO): NO